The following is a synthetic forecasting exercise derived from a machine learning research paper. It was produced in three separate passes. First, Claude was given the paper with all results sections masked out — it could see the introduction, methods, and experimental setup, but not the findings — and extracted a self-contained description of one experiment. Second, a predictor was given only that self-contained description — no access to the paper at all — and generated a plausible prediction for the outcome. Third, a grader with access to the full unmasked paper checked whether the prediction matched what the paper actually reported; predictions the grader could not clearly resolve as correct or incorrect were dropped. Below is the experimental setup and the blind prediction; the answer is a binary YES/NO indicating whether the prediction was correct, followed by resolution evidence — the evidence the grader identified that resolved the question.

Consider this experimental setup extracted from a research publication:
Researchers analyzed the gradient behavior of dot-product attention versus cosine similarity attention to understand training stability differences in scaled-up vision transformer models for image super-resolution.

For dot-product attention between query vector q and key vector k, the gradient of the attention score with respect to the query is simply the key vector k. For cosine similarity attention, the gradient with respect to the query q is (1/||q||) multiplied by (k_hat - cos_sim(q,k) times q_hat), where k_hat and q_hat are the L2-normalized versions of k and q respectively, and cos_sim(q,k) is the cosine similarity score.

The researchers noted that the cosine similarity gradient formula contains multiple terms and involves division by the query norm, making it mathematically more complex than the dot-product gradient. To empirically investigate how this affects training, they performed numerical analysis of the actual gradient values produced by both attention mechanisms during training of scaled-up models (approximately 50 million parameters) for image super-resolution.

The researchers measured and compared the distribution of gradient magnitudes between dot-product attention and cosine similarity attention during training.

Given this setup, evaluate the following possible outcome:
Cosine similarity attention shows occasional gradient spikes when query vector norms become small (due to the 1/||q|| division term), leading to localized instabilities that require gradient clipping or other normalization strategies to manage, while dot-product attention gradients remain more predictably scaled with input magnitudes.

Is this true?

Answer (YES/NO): NO